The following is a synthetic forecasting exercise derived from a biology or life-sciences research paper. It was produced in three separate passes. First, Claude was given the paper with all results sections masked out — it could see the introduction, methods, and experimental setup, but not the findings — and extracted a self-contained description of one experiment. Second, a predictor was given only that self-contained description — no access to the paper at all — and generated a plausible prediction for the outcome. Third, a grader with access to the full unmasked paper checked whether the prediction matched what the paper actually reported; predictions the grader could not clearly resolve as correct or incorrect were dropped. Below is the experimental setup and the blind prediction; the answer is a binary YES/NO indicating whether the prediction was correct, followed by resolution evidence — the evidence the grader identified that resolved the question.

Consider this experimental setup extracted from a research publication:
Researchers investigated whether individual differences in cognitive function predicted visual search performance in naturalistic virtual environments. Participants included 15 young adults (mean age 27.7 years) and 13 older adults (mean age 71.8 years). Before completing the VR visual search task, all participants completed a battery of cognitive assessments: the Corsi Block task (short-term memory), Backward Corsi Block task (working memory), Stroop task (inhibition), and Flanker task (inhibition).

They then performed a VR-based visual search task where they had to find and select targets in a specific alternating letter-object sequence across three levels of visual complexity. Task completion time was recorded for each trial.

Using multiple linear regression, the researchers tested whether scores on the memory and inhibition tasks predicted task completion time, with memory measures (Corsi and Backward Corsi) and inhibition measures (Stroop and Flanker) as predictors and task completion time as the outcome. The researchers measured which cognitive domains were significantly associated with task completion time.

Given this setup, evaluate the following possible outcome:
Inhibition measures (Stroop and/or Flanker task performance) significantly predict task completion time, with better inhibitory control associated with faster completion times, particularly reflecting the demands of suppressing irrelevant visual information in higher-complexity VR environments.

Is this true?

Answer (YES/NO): NO